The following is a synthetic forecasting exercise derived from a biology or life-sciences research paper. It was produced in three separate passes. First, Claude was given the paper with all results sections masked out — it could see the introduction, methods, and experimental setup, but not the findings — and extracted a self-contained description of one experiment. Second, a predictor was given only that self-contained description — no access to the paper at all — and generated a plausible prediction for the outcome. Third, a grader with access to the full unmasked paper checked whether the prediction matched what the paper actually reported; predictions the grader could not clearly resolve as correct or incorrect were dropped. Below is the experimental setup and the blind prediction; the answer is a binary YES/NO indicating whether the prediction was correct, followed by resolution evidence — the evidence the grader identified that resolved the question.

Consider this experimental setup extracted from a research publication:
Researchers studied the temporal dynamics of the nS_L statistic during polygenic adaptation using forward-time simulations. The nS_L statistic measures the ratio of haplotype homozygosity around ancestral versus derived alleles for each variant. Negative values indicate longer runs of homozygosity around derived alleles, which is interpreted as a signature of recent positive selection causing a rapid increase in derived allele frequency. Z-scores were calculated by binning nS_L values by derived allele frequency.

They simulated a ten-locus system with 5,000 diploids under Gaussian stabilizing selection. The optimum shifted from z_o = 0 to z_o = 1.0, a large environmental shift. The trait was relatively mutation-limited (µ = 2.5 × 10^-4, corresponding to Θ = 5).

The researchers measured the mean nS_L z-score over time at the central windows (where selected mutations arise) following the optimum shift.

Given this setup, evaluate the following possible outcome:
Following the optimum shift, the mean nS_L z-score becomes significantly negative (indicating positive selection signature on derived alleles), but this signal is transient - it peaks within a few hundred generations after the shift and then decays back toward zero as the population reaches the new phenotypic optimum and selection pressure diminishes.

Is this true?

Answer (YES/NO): NO